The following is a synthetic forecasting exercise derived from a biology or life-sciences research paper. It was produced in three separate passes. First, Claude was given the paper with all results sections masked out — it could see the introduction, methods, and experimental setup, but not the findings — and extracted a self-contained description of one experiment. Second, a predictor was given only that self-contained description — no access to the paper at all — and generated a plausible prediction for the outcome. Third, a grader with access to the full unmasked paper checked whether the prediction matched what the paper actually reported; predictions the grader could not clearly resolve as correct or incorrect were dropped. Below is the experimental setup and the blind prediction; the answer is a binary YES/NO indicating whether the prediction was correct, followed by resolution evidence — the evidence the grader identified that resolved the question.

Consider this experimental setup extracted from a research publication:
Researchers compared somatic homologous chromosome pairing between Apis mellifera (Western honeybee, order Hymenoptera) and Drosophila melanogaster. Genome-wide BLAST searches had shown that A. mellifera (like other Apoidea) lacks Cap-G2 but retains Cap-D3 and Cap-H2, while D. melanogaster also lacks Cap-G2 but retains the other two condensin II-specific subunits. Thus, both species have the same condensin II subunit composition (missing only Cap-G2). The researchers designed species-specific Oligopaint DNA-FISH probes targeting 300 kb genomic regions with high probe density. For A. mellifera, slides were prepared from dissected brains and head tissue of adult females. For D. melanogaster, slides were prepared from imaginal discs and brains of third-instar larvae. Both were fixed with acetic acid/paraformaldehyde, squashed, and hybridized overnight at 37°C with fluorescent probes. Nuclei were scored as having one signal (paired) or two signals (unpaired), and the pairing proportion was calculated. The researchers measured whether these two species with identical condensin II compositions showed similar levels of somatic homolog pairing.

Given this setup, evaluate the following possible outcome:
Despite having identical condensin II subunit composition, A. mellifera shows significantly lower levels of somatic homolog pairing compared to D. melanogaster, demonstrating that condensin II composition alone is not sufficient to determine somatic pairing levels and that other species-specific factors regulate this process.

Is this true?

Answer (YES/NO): YES